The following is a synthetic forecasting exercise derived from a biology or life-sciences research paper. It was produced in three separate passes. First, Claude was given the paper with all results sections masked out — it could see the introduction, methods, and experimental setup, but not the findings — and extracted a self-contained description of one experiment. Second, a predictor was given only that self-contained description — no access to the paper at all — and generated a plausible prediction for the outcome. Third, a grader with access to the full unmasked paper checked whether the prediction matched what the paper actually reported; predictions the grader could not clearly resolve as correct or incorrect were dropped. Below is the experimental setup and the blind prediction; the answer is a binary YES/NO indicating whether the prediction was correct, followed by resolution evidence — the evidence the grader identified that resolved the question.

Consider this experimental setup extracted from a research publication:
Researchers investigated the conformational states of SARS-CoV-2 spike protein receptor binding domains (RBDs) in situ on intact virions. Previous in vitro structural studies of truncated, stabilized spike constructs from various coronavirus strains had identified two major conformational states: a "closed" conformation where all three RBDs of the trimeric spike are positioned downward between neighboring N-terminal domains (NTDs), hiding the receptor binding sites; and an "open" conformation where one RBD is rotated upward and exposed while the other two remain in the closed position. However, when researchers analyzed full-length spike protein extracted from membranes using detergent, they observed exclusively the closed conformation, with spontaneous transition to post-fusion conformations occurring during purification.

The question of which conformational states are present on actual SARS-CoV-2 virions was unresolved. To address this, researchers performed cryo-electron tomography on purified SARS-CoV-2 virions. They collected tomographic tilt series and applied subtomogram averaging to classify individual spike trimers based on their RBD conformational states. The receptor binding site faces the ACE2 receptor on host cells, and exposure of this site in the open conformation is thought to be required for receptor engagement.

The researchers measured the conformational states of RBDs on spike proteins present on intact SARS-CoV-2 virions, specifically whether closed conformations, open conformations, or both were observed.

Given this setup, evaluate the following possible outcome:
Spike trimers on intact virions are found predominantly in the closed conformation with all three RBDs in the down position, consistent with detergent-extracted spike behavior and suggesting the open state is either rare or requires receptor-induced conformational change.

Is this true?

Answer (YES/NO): YES